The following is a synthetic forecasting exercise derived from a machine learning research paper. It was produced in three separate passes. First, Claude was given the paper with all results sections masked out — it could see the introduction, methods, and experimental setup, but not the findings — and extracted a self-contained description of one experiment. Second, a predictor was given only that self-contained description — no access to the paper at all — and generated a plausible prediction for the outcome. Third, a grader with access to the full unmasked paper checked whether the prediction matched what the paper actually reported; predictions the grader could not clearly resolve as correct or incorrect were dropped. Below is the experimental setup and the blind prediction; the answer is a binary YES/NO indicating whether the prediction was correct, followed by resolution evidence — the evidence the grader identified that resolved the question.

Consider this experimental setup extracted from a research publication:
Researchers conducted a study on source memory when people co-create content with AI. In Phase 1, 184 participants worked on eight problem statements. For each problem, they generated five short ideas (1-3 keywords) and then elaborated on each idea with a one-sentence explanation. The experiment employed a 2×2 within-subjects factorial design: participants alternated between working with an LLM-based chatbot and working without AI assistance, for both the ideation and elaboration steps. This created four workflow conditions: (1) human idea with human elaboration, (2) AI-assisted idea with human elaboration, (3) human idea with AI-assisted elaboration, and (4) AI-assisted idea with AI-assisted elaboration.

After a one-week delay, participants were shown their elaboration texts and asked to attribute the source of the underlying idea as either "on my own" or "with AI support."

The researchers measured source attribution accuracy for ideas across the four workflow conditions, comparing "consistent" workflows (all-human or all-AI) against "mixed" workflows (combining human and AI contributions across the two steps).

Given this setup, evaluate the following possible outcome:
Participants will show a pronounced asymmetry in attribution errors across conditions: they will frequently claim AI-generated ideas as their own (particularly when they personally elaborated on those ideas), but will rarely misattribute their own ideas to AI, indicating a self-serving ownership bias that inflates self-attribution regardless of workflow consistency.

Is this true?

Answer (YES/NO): NO